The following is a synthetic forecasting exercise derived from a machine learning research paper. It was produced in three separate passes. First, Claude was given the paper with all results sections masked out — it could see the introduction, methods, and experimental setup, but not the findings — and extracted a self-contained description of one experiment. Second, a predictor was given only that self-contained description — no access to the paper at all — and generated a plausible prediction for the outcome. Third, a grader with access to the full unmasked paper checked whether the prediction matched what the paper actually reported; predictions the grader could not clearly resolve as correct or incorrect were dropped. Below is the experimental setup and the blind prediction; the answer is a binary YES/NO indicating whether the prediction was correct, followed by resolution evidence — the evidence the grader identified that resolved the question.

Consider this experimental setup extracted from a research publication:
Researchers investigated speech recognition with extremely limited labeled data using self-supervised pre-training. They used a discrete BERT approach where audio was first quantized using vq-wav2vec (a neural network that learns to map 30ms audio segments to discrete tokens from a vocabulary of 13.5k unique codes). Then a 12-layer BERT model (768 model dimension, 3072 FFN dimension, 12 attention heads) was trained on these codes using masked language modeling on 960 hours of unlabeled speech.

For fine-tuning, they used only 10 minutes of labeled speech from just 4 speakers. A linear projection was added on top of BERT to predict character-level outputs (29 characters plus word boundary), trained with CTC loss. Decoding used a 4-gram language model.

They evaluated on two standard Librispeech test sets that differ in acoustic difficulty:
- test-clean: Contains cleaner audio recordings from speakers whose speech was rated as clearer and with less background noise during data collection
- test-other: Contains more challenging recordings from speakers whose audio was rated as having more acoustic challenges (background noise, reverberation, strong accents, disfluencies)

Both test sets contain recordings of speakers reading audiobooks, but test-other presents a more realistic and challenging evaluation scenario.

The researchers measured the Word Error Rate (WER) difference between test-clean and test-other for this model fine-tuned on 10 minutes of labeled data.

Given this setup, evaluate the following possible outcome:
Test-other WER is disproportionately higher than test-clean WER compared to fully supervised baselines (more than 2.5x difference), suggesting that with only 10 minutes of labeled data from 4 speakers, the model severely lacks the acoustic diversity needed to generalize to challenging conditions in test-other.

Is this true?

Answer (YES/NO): NO